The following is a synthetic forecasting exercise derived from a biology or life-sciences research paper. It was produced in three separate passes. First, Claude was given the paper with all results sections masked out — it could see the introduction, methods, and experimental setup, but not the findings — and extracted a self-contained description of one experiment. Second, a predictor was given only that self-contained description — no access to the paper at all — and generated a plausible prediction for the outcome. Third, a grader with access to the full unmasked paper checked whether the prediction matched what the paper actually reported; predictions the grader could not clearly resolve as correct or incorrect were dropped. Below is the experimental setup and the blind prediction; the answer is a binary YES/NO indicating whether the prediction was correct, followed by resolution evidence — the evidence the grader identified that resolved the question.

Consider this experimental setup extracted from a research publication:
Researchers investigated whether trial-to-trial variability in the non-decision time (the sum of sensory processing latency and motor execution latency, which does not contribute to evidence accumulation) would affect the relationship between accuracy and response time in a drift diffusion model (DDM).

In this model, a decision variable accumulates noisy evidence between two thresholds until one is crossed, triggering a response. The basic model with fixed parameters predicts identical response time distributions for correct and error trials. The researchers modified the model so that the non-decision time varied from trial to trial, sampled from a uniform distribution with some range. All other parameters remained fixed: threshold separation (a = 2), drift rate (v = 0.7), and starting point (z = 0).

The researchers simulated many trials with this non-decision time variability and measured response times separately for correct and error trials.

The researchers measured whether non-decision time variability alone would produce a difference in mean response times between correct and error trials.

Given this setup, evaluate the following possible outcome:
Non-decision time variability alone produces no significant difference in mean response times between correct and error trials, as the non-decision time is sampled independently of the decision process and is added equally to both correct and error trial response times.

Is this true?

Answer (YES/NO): YES